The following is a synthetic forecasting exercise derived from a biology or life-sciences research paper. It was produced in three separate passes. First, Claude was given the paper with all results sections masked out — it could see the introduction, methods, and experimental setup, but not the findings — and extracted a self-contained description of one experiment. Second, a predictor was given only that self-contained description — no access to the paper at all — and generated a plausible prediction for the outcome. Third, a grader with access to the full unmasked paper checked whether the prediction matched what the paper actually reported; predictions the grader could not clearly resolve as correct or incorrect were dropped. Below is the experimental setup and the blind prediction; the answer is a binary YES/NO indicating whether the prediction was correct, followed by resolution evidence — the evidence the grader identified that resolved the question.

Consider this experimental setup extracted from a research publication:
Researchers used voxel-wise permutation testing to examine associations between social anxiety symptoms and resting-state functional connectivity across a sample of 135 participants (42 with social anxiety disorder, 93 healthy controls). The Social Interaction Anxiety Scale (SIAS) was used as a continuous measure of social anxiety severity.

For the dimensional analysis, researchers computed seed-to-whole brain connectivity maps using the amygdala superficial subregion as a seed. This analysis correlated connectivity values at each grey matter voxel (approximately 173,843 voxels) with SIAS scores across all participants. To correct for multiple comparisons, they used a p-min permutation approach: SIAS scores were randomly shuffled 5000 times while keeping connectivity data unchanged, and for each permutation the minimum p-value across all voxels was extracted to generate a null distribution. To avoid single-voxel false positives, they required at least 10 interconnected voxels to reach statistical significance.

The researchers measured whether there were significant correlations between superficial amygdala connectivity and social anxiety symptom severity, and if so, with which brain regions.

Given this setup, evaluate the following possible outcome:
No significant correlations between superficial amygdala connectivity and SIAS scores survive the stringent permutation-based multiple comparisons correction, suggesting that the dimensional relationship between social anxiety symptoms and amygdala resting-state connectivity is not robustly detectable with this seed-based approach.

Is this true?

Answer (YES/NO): NO